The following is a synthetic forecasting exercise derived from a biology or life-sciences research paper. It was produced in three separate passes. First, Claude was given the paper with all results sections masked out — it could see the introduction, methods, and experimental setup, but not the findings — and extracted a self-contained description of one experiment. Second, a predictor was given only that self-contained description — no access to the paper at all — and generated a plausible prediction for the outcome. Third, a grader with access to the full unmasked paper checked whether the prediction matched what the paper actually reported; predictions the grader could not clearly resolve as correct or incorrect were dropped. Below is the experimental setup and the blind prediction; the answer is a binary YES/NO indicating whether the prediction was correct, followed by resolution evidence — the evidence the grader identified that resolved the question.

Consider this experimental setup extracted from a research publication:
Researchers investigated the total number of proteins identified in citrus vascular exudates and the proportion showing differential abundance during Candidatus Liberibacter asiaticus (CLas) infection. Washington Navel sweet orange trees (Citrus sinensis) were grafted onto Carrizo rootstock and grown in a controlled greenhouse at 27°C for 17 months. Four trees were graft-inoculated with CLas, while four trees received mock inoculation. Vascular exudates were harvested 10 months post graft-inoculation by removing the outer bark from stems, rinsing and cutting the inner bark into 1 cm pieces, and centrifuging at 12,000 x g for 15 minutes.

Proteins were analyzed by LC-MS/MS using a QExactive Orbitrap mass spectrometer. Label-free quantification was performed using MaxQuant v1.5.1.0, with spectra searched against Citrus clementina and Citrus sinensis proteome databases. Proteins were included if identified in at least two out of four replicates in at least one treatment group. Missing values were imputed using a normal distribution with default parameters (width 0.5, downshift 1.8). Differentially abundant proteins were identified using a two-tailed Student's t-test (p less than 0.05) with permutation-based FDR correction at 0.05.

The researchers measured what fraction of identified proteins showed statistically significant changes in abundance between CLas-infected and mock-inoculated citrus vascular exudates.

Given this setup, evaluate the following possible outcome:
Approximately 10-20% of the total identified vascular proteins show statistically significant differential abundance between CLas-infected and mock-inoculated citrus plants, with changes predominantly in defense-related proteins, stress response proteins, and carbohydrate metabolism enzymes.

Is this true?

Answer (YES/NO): NO